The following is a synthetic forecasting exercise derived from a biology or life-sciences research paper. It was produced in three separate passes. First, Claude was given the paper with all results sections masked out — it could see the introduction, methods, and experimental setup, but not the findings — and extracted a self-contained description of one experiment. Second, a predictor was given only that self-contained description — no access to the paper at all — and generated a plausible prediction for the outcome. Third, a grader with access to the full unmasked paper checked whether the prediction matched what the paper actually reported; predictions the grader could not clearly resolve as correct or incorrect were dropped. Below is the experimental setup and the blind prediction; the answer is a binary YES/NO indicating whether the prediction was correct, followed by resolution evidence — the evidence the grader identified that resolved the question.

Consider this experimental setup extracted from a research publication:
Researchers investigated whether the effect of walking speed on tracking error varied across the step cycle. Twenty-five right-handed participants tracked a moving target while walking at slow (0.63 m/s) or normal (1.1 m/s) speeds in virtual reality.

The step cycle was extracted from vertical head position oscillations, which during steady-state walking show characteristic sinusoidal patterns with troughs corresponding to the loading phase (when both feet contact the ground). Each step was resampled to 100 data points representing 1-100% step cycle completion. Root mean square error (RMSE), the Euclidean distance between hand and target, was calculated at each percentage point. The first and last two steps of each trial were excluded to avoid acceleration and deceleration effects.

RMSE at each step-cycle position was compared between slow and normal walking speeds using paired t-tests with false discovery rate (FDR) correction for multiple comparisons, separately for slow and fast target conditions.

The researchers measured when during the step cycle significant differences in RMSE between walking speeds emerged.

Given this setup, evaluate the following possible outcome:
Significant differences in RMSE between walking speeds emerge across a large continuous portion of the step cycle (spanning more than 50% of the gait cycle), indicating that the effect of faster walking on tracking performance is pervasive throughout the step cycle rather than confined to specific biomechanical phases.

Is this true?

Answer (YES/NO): NO